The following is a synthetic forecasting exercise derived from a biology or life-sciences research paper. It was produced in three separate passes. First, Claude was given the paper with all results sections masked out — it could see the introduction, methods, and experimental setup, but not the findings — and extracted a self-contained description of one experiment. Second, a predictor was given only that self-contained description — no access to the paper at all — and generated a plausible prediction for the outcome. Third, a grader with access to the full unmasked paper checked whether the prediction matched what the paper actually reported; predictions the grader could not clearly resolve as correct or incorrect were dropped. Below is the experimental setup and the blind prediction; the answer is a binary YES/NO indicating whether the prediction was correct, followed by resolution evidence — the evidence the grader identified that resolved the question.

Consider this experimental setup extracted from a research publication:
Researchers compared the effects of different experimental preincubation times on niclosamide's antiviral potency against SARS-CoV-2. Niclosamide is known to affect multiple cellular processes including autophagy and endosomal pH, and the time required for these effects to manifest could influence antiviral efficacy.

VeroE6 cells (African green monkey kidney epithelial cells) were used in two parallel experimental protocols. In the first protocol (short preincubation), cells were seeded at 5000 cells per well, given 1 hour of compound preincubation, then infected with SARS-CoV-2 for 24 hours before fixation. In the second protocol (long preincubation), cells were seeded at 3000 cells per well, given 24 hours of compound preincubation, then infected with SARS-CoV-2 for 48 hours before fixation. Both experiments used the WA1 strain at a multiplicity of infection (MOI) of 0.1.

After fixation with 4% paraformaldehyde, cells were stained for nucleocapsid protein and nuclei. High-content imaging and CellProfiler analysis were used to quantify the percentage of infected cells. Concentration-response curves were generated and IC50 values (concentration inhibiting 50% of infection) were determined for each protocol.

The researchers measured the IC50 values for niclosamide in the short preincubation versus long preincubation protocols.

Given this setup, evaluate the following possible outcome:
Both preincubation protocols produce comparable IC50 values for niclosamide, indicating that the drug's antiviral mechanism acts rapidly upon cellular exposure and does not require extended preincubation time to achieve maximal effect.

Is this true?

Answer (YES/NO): NO